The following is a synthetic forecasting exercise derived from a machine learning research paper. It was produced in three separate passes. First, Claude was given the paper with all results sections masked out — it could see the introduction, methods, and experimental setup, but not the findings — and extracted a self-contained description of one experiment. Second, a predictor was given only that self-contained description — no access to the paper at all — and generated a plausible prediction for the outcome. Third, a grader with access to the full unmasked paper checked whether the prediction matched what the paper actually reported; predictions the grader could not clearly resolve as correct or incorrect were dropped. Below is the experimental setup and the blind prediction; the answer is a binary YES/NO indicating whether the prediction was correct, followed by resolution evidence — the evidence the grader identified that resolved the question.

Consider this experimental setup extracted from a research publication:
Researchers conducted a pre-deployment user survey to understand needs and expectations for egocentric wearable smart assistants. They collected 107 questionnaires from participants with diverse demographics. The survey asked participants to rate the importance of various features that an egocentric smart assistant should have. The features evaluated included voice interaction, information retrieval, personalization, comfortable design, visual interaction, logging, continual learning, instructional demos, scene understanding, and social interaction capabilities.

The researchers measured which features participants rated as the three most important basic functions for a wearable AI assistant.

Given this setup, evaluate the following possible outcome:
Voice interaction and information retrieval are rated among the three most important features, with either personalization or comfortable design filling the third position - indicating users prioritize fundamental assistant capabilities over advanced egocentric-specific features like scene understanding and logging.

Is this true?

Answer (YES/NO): YES